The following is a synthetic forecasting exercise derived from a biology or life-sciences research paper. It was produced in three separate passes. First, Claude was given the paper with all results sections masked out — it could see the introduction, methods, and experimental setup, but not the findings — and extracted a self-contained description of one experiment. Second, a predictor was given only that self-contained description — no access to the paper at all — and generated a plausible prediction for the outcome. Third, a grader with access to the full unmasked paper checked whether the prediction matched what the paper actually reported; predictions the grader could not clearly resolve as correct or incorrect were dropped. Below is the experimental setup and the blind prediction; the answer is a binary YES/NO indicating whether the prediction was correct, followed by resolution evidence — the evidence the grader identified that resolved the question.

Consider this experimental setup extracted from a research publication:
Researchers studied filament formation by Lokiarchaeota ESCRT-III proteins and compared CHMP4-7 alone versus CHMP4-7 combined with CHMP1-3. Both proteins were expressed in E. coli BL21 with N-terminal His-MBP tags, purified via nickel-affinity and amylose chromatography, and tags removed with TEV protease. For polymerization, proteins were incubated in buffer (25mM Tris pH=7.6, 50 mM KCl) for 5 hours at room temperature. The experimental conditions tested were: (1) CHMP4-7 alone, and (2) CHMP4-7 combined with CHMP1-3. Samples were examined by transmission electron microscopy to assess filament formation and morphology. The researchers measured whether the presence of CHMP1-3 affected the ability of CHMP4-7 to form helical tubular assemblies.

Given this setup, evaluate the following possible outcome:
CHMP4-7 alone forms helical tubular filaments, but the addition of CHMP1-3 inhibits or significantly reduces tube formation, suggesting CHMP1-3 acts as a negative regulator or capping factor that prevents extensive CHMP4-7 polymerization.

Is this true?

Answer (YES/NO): NO